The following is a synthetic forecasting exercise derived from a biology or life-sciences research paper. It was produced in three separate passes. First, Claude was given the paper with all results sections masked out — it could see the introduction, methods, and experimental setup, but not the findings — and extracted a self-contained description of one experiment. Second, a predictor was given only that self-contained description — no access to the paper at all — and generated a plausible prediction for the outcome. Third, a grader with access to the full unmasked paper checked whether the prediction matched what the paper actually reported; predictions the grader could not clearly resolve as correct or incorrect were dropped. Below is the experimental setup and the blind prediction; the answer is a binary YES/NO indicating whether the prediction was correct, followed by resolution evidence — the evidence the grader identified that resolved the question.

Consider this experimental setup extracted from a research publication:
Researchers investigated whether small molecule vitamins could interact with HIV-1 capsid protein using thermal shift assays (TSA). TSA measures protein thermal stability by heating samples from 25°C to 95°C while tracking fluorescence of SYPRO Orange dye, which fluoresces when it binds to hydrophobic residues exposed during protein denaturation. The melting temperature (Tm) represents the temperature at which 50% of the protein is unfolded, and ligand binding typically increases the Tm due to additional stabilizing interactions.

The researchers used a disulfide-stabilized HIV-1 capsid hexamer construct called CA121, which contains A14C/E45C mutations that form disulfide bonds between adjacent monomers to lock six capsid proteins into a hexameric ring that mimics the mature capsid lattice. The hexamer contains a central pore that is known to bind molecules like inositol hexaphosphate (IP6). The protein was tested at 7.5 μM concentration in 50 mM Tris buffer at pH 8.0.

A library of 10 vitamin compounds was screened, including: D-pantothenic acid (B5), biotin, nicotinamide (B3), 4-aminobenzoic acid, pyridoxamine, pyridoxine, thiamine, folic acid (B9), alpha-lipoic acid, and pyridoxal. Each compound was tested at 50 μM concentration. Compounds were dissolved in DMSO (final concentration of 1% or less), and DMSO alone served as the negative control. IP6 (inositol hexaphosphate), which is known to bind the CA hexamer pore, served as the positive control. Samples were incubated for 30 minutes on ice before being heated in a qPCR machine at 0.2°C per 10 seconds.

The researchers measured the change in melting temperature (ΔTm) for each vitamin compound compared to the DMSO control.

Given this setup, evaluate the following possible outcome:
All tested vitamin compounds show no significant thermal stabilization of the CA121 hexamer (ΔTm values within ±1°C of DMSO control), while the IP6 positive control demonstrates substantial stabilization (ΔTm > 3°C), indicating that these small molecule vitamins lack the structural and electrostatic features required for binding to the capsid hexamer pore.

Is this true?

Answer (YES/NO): NO